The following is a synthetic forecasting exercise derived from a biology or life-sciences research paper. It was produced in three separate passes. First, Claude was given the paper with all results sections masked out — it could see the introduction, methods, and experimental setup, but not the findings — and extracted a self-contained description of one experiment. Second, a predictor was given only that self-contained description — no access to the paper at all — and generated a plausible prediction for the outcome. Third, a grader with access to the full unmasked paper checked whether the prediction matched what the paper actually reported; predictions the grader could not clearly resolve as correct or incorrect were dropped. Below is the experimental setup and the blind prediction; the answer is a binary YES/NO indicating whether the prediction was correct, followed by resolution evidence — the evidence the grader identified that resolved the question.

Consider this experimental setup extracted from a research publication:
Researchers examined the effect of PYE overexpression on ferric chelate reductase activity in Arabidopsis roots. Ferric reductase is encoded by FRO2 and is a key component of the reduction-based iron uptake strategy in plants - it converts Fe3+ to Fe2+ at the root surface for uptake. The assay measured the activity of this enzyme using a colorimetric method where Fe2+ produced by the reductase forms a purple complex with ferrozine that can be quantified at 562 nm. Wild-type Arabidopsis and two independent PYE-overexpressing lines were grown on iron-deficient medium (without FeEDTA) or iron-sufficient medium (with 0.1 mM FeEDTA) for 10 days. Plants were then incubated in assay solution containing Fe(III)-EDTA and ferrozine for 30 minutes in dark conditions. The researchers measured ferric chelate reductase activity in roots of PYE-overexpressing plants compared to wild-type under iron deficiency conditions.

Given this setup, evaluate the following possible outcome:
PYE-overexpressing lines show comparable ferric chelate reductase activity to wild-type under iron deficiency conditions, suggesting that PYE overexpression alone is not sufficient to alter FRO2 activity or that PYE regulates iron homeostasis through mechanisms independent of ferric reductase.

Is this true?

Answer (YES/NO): NO